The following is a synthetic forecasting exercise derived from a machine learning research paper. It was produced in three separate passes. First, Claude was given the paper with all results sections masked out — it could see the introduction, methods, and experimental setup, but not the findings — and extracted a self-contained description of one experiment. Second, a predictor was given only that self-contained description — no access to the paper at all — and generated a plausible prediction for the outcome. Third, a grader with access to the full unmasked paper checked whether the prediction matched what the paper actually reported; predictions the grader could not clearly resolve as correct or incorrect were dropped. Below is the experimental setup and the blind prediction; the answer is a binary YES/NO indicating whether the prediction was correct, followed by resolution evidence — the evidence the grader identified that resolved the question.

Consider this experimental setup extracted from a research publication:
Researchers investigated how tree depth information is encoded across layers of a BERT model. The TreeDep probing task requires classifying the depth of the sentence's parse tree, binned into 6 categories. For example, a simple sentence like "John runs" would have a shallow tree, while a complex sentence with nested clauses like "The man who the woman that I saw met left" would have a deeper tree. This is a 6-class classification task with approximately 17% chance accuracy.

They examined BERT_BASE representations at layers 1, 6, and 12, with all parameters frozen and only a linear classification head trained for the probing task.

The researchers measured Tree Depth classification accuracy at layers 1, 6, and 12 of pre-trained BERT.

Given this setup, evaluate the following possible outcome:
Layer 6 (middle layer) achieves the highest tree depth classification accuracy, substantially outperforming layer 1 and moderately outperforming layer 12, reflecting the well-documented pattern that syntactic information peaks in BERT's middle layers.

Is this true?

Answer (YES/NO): NO